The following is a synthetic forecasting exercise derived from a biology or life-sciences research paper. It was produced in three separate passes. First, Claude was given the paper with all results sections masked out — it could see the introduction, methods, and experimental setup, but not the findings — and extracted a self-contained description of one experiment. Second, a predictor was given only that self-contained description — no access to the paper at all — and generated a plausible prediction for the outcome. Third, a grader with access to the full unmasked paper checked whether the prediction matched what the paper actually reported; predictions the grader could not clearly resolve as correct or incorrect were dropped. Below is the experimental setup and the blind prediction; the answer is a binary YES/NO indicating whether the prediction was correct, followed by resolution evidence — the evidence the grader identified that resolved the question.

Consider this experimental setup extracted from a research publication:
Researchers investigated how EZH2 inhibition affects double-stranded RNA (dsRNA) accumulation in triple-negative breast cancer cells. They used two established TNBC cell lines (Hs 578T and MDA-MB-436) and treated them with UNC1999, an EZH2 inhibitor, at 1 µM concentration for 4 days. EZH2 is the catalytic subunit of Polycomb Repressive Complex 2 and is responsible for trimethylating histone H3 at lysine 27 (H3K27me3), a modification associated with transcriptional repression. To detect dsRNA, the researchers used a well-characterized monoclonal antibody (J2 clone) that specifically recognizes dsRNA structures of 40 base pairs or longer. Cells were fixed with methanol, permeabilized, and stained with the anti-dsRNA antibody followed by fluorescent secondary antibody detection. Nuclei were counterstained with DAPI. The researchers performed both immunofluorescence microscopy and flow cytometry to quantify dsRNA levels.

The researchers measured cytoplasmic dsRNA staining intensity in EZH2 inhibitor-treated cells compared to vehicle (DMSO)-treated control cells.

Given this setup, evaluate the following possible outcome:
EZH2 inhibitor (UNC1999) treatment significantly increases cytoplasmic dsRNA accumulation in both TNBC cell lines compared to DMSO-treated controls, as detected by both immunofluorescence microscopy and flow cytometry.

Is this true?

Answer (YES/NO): NO